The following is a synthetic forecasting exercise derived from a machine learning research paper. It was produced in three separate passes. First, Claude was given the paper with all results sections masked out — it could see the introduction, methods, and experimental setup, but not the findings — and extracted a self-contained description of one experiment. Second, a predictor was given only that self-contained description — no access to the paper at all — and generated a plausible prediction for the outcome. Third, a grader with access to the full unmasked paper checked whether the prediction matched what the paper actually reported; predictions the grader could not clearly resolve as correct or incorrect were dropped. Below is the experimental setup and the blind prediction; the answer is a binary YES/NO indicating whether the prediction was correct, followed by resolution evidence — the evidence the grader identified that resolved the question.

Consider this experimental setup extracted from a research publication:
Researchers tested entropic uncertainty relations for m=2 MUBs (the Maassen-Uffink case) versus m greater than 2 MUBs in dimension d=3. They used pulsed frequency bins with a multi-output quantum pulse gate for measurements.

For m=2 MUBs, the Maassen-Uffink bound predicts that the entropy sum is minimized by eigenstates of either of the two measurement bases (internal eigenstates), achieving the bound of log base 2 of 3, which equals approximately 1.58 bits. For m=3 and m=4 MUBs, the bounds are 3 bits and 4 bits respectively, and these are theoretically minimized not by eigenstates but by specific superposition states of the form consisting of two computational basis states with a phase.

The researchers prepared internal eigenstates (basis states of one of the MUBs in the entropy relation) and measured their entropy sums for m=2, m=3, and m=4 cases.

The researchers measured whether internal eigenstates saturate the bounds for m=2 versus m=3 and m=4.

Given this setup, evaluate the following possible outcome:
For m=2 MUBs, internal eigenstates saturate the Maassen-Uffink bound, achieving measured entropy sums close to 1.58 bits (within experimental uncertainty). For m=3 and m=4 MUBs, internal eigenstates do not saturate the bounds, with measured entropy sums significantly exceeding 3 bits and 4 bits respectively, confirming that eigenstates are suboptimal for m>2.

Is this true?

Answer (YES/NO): YES